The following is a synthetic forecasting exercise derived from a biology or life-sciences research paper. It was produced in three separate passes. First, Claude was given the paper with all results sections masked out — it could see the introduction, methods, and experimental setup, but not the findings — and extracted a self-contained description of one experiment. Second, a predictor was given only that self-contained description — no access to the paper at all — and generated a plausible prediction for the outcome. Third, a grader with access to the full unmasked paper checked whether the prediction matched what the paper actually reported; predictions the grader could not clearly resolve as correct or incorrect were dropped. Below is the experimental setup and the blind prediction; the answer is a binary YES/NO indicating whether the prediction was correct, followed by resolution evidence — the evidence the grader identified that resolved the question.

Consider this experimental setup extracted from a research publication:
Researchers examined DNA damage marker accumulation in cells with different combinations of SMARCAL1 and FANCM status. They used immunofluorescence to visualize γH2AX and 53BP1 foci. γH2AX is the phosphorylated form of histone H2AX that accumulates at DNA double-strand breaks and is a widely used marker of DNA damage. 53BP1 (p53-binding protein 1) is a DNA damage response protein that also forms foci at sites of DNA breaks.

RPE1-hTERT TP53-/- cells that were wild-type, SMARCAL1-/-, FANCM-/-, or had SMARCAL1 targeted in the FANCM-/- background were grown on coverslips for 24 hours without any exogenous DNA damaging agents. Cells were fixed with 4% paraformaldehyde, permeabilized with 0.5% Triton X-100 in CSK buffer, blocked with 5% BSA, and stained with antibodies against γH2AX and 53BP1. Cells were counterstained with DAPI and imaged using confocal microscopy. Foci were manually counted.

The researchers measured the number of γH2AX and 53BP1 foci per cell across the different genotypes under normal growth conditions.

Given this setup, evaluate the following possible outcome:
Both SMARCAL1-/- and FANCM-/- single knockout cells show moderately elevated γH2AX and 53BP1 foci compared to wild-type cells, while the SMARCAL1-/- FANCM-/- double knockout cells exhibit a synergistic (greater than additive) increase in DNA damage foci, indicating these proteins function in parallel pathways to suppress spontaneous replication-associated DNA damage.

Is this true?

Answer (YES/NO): YES